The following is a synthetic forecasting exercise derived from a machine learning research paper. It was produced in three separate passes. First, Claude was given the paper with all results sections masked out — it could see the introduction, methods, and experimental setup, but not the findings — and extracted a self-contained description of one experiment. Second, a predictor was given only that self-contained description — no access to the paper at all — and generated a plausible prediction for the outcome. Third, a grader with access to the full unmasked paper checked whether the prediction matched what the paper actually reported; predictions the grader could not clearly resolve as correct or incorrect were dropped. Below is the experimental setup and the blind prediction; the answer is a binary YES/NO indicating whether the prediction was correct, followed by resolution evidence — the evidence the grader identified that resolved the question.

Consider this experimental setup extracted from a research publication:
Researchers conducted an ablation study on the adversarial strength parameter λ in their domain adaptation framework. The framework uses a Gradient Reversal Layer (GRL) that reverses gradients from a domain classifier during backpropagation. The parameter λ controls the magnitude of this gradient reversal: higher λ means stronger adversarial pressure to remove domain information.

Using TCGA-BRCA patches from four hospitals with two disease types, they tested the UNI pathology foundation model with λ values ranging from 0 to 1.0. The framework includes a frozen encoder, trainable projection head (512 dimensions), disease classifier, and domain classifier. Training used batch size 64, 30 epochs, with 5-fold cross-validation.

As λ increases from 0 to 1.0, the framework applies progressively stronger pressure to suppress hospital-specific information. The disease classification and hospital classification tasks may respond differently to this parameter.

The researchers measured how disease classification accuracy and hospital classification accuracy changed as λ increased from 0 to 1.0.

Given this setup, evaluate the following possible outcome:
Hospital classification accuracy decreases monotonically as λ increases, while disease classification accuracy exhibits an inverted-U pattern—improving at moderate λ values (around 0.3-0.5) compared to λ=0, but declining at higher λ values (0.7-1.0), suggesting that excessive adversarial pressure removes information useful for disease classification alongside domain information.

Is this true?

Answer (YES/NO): NO